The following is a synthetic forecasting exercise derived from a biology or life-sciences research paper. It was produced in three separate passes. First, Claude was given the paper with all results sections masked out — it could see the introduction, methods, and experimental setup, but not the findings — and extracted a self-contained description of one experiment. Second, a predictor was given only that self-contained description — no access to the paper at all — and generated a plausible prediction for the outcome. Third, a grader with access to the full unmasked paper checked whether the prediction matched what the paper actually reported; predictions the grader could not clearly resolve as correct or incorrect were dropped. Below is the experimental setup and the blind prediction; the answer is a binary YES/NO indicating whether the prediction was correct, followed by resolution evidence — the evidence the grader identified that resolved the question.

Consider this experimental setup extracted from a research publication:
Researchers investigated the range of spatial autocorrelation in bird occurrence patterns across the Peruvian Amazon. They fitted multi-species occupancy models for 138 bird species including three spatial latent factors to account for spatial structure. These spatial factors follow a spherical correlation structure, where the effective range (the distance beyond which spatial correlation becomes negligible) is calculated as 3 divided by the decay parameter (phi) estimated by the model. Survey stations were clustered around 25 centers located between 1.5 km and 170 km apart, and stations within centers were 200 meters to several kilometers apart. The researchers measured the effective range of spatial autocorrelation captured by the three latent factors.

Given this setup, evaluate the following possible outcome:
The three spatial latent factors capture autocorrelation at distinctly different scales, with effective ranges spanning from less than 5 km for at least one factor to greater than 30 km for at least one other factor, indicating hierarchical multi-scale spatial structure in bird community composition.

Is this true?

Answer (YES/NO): NO